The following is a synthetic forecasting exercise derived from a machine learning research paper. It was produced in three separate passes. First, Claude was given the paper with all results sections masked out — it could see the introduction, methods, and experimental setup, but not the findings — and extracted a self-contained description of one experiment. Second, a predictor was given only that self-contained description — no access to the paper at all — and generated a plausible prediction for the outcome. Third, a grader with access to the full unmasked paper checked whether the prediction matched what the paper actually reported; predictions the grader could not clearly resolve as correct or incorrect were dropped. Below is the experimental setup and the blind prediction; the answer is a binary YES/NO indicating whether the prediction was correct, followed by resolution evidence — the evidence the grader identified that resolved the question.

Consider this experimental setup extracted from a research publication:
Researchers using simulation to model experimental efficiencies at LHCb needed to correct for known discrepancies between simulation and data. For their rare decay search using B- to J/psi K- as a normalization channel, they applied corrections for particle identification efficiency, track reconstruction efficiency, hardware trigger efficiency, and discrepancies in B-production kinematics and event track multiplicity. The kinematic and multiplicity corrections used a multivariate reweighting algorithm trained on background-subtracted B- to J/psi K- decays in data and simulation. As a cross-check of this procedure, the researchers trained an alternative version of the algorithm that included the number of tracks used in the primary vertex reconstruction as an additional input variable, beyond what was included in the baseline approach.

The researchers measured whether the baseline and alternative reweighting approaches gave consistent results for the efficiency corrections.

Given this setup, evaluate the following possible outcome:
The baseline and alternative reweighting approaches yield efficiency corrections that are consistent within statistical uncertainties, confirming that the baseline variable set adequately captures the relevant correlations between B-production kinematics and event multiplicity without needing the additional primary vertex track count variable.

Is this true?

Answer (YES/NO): YES